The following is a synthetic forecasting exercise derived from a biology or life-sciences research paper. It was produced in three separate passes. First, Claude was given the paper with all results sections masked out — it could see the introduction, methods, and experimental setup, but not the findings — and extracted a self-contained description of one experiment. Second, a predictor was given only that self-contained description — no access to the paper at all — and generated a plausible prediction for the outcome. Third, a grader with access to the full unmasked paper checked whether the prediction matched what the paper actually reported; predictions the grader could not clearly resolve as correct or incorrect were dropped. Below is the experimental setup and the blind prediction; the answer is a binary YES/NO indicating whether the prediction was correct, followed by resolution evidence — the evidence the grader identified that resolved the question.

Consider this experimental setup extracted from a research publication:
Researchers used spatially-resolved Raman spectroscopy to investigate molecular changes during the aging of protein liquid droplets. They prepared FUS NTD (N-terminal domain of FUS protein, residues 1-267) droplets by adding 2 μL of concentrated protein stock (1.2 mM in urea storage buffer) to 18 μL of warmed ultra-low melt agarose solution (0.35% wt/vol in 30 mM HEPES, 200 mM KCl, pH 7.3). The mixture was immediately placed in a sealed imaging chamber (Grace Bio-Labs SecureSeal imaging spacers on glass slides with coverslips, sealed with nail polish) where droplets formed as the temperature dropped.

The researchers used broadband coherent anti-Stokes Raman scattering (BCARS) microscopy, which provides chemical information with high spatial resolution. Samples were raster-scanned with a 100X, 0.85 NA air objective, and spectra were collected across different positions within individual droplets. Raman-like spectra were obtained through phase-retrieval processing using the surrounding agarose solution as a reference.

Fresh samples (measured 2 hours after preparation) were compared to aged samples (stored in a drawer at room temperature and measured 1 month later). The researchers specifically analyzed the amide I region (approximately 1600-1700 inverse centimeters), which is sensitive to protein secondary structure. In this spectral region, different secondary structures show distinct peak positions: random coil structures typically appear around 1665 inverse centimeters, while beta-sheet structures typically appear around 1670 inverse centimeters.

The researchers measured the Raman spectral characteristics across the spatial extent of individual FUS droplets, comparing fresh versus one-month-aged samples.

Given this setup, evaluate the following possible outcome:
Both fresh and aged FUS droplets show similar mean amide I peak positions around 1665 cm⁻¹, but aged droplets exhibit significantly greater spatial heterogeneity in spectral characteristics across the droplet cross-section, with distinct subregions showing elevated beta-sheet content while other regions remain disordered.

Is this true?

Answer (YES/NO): NO